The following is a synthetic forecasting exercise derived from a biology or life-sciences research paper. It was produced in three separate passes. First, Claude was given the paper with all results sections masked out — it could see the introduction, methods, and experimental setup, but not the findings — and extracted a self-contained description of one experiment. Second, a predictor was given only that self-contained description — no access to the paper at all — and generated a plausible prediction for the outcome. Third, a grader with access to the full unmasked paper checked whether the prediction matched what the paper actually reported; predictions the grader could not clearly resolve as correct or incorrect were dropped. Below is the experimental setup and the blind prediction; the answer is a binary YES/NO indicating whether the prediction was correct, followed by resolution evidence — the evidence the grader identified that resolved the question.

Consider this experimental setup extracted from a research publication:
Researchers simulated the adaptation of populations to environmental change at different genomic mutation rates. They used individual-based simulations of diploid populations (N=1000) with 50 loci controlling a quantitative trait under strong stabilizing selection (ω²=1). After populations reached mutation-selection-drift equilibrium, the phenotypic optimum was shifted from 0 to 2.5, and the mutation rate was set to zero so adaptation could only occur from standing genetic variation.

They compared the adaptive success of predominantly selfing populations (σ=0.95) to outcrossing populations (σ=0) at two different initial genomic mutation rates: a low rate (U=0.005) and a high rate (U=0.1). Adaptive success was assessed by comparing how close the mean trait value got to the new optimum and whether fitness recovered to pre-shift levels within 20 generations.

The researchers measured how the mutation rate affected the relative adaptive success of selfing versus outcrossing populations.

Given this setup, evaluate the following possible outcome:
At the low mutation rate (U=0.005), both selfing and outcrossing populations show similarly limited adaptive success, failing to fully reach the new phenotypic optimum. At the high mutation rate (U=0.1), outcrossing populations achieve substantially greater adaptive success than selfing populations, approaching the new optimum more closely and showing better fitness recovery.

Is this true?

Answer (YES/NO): NO